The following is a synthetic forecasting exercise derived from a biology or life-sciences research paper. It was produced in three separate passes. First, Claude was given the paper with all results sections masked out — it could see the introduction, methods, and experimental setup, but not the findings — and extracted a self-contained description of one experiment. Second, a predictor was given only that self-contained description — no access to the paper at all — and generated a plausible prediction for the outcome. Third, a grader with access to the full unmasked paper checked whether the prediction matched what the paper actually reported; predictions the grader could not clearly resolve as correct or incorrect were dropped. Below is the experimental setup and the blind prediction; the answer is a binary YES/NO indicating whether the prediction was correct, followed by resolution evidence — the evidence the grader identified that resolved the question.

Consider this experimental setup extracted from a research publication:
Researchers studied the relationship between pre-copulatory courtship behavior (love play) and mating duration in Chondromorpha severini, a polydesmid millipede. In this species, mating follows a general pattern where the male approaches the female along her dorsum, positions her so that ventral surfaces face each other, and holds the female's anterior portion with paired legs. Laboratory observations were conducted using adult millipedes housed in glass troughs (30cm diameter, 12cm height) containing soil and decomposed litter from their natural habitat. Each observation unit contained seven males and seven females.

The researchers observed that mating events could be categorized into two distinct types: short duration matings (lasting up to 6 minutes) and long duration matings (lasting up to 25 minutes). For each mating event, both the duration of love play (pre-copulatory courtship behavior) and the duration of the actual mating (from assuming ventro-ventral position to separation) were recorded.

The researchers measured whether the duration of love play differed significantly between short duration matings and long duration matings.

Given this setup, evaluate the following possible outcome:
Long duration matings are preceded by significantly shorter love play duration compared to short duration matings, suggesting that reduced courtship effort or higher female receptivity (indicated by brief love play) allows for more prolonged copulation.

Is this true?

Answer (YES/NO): NO